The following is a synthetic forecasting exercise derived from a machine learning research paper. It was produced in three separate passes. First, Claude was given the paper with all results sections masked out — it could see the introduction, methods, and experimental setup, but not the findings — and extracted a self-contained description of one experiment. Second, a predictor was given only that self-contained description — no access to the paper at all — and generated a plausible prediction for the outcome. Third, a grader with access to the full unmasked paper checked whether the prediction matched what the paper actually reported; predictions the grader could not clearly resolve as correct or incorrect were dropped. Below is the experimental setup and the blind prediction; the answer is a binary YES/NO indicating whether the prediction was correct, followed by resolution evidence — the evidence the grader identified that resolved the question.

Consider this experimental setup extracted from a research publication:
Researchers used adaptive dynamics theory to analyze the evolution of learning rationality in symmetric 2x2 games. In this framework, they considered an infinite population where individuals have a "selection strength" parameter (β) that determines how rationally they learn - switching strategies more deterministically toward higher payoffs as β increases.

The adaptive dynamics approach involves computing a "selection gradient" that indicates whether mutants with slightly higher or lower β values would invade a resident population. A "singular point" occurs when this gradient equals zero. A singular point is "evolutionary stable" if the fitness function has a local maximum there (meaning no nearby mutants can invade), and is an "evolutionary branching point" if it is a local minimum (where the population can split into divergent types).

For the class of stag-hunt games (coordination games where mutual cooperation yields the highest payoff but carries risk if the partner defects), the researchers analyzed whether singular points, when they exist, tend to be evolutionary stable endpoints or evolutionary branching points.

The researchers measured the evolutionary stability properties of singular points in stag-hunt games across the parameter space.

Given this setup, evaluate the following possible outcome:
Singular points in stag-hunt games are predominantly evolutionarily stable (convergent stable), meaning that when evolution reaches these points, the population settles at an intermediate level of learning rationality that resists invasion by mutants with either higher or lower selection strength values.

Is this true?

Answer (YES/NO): NO